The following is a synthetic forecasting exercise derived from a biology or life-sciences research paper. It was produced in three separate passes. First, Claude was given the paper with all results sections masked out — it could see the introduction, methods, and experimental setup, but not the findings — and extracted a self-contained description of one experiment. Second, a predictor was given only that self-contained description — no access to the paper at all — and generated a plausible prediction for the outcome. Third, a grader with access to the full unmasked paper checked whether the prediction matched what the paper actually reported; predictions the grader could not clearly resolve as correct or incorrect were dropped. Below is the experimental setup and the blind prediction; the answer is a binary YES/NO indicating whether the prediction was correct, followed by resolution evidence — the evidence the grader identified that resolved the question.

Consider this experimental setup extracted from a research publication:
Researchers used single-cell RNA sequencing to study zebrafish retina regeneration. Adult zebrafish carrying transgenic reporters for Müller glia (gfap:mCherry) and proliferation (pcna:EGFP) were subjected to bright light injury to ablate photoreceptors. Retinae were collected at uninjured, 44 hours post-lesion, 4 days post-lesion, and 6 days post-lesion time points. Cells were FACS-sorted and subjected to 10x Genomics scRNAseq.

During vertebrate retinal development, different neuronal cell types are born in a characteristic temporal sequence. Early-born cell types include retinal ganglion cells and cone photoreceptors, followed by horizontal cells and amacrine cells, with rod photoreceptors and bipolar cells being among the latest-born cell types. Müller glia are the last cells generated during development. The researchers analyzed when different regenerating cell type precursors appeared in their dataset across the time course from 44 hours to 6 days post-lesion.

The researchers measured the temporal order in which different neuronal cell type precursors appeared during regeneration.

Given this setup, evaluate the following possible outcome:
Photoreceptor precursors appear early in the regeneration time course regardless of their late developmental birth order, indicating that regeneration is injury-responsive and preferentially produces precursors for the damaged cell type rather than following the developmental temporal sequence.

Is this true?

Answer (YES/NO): NO